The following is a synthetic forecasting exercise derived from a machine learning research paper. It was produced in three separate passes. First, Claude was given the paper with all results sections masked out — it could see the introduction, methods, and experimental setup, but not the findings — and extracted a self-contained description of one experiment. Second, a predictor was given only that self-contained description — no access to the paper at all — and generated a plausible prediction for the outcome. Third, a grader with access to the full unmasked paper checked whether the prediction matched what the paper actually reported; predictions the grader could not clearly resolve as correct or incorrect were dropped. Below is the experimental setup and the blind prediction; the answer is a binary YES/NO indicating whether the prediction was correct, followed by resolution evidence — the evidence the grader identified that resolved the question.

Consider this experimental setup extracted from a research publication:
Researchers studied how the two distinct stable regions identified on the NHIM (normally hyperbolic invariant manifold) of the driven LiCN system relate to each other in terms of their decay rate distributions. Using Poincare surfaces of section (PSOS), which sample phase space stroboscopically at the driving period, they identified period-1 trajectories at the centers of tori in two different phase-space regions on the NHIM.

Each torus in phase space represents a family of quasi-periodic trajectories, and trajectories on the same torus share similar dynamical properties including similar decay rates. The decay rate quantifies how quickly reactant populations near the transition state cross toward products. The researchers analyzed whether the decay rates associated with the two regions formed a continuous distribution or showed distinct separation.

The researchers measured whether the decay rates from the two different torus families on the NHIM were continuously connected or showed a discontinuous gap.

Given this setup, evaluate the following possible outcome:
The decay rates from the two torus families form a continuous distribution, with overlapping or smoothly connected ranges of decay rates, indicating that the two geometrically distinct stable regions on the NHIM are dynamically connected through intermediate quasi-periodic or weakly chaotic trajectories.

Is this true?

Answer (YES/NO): NO